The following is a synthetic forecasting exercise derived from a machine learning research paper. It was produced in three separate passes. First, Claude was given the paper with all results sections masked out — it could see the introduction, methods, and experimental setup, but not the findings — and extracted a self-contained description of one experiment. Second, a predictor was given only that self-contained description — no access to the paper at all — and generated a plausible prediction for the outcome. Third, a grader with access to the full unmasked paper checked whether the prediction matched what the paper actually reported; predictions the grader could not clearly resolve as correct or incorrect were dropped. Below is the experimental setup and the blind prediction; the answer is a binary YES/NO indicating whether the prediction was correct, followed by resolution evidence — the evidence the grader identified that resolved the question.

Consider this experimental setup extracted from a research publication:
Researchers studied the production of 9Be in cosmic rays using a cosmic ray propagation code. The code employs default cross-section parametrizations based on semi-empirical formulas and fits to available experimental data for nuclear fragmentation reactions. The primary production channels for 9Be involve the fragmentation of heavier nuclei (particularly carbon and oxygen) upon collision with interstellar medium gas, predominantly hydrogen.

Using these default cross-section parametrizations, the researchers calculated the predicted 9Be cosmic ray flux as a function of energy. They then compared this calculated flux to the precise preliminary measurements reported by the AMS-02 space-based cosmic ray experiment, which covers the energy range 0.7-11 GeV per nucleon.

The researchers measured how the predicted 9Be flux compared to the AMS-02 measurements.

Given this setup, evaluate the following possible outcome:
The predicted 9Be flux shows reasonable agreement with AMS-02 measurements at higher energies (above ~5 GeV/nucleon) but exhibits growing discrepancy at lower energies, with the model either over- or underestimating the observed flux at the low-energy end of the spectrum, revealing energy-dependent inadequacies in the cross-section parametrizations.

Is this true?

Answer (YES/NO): NO